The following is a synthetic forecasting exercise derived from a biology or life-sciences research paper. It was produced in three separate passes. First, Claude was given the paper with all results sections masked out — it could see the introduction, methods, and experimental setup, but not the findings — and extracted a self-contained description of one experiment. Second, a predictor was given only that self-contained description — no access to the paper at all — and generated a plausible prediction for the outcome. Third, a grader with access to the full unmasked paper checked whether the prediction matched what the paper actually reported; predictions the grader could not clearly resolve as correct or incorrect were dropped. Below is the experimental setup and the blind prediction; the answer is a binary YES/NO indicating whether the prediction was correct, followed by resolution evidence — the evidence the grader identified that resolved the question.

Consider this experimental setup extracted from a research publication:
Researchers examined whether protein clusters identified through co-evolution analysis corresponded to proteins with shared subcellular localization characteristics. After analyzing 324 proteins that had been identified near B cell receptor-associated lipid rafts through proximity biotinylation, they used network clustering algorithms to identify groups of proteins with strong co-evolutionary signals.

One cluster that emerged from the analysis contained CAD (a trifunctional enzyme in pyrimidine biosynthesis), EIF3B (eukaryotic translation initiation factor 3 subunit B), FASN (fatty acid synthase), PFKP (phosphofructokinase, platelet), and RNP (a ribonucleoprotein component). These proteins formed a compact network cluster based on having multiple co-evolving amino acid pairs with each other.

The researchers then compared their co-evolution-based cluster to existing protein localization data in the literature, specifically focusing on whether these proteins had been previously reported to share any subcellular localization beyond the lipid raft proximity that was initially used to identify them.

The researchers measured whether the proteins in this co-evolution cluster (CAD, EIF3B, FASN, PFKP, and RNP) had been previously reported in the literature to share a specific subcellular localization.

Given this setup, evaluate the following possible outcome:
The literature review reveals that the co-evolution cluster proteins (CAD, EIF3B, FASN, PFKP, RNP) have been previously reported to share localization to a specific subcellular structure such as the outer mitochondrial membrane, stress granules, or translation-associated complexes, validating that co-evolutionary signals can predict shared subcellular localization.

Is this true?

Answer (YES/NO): NO